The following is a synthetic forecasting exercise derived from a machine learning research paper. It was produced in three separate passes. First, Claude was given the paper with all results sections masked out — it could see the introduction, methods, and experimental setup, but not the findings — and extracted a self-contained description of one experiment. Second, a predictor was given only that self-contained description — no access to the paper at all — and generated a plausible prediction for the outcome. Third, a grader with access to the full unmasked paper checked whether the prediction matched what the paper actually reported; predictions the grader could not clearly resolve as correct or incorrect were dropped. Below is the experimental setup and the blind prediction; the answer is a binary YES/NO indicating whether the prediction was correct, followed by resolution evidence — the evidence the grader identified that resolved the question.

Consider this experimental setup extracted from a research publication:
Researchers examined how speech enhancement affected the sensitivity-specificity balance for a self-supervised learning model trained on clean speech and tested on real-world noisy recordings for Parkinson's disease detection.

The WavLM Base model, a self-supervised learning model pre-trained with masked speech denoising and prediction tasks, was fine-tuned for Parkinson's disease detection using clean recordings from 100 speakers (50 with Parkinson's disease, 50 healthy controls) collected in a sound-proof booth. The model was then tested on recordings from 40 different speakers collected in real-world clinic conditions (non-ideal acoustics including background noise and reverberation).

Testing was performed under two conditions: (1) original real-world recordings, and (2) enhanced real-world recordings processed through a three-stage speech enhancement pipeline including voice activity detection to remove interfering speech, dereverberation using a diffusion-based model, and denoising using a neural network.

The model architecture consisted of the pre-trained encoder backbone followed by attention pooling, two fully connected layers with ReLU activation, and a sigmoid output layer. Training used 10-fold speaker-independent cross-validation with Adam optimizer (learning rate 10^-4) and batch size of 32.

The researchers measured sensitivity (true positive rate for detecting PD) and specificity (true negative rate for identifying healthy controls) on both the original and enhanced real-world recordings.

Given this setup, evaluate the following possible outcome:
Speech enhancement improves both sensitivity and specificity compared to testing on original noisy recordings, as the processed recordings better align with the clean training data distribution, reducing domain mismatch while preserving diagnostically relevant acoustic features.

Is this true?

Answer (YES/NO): NO